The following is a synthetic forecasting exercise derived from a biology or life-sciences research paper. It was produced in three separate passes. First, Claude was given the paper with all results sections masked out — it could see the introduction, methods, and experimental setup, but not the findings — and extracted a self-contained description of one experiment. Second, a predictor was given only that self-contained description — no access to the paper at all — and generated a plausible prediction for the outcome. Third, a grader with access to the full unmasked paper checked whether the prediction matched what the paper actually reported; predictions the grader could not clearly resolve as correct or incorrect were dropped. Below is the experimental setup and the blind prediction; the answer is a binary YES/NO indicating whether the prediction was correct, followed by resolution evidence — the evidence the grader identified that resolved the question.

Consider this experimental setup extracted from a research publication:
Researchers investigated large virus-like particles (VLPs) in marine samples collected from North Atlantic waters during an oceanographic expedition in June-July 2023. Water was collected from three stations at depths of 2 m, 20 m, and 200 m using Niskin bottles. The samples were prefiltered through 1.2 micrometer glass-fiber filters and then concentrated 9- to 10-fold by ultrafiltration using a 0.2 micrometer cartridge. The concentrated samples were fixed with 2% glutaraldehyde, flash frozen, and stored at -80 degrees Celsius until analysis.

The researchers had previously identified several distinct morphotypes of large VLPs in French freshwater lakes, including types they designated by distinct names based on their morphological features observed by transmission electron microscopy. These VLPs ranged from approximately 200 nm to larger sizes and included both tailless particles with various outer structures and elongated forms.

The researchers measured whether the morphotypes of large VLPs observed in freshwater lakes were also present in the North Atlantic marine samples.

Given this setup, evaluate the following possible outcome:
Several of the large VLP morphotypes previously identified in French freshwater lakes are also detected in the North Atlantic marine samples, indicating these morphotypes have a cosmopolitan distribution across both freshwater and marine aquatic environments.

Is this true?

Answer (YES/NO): NO